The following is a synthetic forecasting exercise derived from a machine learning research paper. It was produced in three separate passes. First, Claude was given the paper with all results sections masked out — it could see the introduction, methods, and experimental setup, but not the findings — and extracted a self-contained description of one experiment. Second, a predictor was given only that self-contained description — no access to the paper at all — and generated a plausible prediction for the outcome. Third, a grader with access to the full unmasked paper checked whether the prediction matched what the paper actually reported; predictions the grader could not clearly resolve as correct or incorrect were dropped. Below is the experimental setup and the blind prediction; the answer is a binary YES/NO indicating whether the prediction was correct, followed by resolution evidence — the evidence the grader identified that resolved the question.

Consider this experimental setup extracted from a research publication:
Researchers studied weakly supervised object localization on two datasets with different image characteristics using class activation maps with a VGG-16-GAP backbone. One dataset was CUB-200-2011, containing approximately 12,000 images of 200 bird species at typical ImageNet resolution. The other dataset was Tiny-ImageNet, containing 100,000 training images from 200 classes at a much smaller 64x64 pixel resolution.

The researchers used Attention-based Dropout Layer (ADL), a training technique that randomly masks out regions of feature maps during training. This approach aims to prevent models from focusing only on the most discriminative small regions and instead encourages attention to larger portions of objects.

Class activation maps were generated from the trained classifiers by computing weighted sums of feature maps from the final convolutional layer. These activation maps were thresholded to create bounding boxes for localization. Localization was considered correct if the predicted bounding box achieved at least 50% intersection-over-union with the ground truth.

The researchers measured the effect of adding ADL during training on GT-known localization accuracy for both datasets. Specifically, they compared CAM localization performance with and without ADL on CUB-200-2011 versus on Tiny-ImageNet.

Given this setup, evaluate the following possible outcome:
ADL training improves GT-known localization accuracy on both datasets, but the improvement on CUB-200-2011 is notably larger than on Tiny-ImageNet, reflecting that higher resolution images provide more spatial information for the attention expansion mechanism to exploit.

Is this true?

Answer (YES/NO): NO